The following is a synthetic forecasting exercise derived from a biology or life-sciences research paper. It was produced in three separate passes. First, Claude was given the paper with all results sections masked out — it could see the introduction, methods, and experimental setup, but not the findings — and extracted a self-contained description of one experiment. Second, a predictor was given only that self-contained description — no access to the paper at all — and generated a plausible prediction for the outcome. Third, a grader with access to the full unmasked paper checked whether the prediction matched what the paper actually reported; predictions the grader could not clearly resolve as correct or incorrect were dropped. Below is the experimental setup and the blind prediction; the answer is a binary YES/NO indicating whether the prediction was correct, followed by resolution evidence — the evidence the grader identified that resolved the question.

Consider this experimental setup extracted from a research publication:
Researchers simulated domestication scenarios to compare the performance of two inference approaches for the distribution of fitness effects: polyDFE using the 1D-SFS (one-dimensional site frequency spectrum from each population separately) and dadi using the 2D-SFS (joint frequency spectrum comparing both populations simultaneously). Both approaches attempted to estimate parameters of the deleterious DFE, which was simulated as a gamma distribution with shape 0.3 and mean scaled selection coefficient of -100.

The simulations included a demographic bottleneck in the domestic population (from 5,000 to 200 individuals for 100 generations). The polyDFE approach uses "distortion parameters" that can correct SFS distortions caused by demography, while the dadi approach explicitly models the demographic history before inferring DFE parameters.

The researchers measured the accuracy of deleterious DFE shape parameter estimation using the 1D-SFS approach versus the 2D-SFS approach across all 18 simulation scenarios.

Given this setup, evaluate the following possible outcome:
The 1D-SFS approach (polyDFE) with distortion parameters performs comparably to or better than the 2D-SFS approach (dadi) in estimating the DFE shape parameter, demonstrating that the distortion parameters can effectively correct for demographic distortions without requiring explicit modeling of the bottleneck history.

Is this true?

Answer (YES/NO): YES